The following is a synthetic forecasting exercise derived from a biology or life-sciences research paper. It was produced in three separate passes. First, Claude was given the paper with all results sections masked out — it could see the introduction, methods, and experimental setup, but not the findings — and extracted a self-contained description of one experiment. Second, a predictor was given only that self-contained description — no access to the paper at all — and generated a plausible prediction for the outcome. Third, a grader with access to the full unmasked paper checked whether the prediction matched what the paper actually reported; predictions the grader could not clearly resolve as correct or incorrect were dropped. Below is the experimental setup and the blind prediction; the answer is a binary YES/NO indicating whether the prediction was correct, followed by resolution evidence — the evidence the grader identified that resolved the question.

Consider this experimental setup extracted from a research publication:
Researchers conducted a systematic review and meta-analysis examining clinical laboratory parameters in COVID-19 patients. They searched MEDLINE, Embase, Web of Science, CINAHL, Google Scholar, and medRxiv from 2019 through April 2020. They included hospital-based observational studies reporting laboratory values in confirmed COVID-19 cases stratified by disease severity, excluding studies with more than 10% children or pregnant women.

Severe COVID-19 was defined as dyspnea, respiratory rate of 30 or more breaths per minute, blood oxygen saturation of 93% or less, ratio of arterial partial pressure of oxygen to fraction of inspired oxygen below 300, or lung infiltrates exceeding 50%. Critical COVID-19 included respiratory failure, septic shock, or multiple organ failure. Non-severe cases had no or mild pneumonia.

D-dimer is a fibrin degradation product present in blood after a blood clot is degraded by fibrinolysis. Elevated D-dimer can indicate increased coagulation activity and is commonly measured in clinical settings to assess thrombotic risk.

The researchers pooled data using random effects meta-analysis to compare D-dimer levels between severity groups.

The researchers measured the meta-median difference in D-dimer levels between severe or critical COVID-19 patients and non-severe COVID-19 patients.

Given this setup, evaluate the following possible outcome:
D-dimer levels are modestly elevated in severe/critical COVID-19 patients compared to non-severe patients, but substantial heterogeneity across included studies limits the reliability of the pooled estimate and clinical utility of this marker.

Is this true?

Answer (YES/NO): NO